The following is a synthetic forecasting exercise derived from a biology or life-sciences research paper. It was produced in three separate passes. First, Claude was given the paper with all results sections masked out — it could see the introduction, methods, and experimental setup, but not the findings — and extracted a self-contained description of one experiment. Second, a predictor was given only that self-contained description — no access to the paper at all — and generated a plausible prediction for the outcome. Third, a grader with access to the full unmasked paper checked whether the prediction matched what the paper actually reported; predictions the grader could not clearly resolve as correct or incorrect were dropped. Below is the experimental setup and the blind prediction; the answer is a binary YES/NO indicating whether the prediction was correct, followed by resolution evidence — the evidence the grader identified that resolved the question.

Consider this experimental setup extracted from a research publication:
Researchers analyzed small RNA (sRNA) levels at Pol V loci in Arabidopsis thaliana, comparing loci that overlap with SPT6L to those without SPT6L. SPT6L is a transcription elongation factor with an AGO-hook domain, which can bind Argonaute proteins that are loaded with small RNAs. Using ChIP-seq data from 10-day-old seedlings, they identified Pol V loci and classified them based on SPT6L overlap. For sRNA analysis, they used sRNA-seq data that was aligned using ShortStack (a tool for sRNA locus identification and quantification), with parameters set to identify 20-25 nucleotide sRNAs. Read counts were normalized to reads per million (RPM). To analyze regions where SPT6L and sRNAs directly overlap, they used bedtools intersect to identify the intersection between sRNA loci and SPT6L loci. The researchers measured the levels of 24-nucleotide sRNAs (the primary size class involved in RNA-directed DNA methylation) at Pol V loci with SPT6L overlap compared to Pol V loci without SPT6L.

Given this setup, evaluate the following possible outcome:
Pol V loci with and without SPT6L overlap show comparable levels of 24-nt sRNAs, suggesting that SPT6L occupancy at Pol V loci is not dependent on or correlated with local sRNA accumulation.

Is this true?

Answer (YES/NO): NO